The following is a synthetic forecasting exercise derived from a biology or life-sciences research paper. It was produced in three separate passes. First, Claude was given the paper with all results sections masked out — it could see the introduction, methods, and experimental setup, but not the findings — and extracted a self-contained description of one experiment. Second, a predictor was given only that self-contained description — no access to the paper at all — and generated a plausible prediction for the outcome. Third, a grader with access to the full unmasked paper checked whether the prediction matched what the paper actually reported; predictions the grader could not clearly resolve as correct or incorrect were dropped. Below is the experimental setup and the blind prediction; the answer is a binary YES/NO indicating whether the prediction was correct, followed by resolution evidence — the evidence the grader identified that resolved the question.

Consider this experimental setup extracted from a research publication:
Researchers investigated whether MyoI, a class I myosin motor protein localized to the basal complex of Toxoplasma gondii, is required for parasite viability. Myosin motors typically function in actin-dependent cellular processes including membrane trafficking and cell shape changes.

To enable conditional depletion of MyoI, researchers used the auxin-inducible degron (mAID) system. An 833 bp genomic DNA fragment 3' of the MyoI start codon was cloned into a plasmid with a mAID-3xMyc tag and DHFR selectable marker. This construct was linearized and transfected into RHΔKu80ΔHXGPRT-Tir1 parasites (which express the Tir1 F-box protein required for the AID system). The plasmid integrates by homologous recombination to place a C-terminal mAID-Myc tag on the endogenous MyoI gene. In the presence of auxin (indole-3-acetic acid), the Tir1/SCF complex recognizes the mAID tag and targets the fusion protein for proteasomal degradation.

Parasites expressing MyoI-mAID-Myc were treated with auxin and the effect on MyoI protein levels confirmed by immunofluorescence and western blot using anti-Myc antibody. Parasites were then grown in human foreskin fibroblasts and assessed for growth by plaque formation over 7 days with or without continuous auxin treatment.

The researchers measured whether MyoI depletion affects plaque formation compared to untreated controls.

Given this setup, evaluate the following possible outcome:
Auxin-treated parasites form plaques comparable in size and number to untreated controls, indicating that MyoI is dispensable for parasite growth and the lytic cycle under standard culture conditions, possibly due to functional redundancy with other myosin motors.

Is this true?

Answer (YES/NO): YES